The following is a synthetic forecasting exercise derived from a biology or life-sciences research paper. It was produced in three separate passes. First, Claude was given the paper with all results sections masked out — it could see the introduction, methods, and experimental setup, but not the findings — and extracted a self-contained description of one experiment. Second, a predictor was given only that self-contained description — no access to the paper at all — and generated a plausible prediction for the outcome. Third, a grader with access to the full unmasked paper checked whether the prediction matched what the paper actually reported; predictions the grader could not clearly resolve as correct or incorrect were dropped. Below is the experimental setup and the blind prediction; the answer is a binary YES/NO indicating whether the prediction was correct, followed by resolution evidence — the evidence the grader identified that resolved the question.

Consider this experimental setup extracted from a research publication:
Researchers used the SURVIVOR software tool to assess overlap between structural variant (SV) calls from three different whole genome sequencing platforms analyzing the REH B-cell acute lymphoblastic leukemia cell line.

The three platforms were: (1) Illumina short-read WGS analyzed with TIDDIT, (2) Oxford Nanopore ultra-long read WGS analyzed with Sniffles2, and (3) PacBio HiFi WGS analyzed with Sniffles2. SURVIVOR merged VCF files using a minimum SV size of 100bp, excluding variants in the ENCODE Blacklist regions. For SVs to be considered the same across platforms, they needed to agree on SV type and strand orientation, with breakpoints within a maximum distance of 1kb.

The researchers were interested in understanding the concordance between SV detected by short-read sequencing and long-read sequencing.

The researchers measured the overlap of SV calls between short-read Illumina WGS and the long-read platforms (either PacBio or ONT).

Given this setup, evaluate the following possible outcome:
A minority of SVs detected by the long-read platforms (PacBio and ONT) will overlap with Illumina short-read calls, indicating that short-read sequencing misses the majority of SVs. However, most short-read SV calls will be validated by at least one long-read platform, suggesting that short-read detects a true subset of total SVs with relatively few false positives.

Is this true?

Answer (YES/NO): NO